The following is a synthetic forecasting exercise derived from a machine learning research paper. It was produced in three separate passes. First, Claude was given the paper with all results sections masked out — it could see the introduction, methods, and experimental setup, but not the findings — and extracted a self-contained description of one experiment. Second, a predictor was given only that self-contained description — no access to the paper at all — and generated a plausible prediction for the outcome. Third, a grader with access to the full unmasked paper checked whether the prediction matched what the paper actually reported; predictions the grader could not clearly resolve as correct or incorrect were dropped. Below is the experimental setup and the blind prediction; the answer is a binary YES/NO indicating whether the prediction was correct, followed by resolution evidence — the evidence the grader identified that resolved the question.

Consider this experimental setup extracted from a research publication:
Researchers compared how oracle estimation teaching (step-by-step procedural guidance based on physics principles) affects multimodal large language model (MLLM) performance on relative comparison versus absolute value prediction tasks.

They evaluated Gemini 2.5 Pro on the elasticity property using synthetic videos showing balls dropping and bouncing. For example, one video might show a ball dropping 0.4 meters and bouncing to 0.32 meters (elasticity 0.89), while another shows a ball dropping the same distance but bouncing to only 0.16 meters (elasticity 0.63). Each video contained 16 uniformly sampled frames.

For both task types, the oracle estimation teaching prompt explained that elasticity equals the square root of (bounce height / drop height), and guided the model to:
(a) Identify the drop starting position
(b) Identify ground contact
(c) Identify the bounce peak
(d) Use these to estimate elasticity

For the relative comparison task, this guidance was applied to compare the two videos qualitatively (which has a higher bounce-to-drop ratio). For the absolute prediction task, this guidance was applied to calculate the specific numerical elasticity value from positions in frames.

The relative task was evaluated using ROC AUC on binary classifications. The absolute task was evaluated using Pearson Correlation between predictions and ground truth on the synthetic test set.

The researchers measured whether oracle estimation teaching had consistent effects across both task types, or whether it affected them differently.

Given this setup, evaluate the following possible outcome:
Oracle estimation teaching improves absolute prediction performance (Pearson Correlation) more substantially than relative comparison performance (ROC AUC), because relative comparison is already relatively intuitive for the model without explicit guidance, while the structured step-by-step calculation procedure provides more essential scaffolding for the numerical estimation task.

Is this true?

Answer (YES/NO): NO